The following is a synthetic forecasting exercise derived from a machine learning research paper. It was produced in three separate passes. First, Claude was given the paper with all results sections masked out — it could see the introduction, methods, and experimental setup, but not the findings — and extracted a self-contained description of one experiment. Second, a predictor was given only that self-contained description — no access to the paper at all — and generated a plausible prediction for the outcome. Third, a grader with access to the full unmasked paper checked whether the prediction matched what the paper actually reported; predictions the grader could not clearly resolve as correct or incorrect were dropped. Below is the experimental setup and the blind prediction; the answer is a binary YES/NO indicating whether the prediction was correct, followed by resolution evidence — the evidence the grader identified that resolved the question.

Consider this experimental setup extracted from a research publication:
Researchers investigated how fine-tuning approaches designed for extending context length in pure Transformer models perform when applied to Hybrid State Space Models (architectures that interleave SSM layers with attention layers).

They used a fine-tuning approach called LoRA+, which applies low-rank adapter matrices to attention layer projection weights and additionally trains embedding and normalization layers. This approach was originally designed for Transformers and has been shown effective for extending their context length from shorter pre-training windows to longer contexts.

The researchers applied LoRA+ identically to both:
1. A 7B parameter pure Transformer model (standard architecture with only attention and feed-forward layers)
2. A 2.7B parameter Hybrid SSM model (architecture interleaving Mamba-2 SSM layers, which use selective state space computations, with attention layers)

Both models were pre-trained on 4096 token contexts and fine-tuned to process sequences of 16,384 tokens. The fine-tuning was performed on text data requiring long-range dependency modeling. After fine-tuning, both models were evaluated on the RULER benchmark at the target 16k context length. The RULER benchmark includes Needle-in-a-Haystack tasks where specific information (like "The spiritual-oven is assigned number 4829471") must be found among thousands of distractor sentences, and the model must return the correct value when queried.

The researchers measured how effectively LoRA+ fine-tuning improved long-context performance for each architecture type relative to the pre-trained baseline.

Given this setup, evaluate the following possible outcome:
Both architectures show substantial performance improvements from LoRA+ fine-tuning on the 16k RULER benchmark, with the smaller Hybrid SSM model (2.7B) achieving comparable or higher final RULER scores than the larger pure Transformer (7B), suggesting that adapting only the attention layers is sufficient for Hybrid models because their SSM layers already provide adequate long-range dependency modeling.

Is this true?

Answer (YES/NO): NO